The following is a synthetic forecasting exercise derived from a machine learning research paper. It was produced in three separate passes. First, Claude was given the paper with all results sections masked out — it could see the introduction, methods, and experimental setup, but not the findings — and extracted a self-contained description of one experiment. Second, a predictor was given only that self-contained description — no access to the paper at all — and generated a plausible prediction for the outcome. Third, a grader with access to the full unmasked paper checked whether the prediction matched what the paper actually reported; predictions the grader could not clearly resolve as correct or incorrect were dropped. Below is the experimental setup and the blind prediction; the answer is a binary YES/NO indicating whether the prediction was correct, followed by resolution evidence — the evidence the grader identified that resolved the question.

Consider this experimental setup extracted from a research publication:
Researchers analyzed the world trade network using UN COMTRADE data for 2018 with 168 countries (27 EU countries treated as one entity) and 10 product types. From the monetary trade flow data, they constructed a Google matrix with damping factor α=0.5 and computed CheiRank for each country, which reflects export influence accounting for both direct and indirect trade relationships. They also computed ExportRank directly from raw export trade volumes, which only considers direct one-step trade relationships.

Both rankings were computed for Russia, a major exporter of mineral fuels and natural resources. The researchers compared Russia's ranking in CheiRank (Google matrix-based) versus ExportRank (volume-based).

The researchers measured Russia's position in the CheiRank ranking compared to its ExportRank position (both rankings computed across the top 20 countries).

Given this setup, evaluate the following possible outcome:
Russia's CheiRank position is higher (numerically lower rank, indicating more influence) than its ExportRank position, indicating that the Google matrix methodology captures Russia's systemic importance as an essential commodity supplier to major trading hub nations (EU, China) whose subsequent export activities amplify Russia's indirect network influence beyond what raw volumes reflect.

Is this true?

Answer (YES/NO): NO